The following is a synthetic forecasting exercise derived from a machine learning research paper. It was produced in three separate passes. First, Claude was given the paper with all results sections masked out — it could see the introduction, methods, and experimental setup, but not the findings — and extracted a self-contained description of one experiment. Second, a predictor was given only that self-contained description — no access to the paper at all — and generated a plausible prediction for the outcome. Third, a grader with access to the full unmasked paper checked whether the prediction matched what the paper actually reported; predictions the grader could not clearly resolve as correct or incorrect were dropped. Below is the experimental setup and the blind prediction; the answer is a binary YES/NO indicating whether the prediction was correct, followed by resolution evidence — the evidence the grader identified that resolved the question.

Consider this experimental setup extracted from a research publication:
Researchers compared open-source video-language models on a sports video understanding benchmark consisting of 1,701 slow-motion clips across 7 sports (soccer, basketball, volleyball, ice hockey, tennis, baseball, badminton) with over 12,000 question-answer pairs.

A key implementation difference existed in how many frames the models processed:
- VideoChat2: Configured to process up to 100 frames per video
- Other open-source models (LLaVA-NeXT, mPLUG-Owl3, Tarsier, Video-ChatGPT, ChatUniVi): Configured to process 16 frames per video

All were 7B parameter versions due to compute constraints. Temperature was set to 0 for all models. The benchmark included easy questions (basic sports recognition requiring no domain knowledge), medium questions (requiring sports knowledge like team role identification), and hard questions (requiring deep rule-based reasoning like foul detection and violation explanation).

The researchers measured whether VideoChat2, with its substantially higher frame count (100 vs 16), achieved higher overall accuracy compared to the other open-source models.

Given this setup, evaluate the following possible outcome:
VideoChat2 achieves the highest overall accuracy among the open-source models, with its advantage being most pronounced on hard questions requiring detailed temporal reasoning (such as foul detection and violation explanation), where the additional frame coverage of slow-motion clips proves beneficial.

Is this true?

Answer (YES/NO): NO